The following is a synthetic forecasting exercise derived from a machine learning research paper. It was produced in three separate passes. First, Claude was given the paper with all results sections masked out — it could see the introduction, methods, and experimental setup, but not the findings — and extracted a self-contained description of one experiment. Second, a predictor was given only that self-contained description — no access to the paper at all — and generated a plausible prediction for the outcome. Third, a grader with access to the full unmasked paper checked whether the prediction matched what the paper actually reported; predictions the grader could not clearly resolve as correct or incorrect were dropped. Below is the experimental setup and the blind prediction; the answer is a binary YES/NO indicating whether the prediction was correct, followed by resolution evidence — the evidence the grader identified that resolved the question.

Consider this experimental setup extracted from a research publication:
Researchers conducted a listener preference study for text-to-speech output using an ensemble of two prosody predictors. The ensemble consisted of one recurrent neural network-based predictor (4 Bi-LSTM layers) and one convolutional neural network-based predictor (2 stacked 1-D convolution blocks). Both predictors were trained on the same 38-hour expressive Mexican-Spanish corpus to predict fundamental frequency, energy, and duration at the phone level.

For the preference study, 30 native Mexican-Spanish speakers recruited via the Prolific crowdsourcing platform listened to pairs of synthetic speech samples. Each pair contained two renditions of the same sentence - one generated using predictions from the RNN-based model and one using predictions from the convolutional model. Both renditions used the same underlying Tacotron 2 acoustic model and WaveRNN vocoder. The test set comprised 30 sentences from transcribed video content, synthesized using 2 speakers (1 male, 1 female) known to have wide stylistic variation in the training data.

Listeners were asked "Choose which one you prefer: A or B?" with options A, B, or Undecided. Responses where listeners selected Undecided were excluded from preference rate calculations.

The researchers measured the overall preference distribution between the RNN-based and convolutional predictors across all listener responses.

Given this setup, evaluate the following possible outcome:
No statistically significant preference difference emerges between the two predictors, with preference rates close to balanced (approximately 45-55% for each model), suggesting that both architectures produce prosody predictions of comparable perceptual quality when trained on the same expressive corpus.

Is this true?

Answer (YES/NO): YES